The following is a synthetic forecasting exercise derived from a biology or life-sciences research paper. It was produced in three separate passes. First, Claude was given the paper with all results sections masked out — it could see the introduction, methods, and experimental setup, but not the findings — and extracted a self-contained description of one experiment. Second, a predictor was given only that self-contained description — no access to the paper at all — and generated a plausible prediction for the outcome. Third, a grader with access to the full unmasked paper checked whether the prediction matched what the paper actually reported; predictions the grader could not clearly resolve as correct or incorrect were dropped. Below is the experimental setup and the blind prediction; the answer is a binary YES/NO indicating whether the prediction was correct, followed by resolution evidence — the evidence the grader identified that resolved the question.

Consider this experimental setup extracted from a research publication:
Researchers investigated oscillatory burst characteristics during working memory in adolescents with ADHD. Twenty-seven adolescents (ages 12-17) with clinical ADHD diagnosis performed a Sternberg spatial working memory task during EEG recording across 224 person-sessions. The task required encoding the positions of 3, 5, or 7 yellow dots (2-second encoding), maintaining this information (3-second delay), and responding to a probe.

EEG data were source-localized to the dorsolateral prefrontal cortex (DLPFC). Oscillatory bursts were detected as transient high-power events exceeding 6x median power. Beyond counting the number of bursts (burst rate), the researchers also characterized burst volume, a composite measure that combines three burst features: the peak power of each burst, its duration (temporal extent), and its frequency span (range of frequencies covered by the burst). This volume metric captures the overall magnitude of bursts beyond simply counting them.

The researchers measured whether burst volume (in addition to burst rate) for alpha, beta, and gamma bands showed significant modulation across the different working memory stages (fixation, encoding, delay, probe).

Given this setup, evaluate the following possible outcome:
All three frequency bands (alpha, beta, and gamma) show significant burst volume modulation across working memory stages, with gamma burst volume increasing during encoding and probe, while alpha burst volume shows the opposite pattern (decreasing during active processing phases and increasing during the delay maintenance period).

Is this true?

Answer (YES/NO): NO